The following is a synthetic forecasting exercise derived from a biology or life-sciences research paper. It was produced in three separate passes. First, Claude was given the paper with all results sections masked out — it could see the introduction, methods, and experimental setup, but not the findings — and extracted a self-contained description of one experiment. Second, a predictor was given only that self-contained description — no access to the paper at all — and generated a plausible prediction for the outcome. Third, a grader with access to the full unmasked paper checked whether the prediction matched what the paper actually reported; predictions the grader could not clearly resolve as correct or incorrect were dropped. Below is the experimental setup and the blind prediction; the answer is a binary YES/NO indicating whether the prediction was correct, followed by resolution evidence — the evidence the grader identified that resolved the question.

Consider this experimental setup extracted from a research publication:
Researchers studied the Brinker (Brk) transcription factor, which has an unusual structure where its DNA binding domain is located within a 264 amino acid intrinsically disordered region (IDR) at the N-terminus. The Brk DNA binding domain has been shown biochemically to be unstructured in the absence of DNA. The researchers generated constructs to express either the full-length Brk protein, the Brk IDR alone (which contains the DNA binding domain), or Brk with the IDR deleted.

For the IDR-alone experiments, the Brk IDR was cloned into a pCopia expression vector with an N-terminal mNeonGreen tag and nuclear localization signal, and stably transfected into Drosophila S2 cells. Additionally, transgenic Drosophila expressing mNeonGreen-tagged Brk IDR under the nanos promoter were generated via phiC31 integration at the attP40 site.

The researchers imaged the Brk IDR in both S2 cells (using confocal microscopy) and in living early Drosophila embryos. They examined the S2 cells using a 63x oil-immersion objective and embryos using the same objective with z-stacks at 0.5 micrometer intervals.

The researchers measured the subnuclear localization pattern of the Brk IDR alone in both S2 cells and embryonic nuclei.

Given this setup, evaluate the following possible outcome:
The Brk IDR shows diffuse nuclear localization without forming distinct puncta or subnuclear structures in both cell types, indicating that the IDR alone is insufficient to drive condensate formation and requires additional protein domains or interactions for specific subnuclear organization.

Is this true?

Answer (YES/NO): NO